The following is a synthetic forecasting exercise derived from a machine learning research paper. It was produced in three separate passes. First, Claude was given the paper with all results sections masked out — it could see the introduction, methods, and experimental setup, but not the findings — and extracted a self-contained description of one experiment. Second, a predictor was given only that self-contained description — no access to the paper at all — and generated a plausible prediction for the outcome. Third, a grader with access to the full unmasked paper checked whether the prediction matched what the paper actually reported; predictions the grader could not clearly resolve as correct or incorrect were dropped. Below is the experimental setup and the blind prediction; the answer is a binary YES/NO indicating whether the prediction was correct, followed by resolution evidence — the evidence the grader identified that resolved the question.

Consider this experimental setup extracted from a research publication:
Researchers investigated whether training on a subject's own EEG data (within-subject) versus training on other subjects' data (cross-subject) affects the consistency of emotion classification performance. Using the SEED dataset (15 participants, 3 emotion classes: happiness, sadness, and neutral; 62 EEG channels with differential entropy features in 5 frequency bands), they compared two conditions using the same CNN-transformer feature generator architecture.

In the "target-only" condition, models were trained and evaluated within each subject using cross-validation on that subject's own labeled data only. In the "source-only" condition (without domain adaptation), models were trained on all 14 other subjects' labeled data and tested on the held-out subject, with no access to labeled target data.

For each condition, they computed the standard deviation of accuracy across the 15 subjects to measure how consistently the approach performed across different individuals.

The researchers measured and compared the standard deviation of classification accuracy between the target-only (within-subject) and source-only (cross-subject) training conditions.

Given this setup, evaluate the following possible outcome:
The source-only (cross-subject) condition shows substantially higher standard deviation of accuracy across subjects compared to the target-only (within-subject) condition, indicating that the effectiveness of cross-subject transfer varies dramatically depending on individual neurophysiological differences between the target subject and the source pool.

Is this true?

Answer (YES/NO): NO